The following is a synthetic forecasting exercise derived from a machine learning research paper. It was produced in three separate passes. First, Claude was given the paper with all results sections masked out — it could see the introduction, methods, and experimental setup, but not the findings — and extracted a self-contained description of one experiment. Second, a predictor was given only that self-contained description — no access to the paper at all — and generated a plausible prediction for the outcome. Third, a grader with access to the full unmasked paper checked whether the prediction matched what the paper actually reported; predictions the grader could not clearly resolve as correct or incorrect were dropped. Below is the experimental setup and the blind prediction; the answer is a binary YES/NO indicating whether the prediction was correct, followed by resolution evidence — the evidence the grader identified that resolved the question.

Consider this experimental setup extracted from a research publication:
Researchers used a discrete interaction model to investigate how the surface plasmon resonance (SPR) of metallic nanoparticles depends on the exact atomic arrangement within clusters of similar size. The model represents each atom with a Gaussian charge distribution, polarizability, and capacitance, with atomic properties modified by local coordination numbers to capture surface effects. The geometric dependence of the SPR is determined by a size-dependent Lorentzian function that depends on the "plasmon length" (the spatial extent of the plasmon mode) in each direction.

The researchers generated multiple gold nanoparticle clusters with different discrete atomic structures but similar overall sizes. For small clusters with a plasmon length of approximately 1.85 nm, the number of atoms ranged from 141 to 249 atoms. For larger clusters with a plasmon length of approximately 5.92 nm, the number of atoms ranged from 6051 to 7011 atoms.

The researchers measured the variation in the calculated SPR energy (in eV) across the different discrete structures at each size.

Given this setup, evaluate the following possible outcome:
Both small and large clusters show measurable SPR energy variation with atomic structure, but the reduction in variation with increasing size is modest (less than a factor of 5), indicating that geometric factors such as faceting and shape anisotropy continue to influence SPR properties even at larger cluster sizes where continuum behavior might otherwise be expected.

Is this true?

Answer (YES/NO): NO